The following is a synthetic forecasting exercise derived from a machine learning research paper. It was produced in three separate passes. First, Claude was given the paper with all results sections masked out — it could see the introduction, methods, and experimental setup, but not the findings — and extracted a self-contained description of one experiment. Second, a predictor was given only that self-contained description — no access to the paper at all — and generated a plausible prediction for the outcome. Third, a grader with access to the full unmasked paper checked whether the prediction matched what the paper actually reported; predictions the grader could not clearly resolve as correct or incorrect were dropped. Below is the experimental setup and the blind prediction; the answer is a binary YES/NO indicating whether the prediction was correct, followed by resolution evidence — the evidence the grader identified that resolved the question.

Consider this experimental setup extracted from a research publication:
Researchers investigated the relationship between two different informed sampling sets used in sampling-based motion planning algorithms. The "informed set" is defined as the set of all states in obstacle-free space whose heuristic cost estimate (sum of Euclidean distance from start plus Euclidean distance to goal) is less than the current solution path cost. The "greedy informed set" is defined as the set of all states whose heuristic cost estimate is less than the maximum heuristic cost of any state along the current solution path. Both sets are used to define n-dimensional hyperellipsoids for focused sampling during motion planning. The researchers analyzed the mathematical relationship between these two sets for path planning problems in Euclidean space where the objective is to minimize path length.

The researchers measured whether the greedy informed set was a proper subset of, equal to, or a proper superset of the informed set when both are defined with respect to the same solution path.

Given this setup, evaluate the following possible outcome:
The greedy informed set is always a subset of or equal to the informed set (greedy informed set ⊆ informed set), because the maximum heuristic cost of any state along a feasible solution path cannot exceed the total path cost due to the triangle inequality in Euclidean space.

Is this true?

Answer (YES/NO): YES